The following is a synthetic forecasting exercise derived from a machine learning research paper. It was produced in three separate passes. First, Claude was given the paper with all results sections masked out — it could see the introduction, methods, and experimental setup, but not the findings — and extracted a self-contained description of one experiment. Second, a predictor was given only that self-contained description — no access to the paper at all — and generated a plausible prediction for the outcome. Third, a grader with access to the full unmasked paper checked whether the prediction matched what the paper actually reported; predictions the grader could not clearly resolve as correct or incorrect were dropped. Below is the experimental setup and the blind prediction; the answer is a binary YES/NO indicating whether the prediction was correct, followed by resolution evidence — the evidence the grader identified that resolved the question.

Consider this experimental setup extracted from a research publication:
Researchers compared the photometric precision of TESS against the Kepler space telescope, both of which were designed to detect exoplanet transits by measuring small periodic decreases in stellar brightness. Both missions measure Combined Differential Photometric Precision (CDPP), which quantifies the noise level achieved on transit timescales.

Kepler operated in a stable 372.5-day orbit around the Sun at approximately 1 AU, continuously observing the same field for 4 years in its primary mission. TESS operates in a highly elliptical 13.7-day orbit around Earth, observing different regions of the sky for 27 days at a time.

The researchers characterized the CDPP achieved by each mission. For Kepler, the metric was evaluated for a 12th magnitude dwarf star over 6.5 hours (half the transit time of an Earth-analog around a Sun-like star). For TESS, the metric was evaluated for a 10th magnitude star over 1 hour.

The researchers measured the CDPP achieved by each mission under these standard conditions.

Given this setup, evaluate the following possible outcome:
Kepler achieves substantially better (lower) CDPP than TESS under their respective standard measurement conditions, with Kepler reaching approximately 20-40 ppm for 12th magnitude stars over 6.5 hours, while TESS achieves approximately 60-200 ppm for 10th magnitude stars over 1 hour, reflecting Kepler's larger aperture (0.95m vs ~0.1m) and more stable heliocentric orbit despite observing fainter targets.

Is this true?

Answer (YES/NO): NO